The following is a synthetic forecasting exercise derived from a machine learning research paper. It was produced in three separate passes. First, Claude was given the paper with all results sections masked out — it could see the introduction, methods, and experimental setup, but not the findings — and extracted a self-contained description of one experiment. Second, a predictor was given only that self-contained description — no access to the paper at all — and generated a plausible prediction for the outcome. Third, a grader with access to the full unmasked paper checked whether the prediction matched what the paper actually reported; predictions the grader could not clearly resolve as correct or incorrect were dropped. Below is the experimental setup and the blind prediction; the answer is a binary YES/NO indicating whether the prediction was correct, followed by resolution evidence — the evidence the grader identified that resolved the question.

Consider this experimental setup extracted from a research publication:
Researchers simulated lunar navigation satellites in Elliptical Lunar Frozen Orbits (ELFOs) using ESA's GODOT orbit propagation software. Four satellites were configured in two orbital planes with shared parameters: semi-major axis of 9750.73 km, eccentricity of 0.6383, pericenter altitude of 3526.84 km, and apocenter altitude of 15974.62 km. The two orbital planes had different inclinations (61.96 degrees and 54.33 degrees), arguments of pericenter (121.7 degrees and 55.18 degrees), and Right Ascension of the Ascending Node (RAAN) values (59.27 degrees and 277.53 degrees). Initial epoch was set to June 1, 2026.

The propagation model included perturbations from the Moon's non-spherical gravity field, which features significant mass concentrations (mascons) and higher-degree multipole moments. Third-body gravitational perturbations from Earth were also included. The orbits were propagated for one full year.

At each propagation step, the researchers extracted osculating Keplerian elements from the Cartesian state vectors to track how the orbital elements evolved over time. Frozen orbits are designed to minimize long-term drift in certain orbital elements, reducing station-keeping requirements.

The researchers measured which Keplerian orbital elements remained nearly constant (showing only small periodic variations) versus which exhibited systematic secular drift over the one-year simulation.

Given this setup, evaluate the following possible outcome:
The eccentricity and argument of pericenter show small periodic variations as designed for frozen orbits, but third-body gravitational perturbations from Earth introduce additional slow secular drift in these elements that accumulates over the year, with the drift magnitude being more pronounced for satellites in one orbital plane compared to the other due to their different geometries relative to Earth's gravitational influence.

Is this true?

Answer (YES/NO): NO